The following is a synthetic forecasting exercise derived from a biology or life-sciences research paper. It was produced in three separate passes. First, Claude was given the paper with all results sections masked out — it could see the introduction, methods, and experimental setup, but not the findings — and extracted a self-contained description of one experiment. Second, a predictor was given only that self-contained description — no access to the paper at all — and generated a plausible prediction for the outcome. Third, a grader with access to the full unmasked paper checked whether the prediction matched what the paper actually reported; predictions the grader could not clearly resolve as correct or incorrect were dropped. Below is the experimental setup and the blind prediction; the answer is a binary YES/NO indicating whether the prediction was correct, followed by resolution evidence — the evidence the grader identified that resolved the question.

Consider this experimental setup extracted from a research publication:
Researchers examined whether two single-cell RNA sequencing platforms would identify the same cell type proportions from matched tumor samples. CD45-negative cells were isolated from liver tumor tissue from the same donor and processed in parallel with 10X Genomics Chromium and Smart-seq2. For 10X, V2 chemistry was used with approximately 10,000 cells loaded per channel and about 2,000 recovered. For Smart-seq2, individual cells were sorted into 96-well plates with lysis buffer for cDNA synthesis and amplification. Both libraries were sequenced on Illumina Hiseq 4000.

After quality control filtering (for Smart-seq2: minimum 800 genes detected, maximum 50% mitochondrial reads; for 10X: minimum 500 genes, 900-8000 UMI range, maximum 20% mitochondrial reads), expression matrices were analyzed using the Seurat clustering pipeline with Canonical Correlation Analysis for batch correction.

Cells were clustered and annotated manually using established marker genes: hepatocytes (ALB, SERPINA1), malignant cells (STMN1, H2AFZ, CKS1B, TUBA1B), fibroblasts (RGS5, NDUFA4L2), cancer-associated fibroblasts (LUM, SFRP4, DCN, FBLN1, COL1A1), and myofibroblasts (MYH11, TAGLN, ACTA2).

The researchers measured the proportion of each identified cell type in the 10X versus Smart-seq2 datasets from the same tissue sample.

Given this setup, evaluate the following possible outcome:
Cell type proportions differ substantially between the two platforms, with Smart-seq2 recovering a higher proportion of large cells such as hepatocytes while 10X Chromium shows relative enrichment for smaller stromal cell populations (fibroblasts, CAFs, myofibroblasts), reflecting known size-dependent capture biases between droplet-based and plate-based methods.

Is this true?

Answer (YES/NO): NO